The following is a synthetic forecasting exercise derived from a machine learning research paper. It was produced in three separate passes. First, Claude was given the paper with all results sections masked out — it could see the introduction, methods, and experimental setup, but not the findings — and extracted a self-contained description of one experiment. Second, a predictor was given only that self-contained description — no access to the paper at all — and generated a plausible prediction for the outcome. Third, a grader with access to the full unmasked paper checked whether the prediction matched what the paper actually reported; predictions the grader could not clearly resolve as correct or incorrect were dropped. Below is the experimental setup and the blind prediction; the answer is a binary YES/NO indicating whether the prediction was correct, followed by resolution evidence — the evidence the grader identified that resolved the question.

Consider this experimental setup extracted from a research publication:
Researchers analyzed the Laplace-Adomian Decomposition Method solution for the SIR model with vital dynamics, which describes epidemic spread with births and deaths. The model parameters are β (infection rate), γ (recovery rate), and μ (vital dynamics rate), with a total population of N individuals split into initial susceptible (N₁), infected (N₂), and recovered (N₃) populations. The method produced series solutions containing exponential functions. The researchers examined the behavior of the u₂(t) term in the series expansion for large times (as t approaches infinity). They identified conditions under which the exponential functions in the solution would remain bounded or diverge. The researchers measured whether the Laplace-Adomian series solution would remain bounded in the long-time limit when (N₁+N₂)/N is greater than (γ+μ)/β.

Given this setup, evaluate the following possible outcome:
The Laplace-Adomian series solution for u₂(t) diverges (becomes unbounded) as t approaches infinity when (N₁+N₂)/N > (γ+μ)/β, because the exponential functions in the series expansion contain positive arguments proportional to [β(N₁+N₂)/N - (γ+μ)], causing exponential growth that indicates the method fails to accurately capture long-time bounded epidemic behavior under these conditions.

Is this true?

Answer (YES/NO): YES